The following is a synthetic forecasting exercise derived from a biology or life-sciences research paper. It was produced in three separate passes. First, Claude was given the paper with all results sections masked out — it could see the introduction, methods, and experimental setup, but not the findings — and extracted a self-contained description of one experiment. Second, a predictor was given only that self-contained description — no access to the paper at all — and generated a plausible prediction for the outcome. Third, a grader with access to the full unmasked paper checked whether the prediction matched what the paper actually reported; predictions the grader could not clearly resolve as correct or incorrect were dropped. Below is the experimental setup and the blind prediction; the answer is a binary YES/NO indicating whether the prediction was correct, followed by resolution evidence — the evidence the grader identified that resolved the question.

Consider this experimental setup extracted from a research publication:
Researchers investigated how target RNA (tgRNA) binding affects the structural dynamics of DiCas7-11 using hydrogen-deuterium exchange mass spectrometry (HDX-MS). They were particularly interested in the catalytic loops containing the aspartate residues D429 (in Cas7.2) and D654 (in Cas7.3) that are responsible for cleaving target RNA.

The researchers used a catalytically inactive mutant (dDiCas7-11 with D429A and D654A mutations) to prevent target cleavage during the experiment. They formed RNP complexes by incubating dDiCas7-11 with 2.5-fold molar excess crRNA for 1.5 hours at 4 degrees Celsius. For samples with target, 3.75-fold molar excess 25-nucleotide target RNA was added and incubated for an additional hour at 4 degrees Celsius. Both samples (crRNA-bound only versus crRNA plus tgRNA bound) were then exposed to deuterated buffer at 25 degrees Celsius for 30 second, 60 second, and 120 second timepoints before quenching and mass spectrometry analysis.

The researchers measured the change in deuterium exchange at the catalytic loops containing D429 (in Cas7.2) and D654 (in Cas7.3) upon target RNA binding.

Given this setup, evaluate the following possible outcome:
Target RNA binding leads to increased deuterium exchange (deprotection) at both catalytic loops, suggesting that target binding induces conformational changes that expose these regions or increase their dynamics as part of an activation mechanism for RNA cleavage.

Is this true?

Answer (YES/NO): NO